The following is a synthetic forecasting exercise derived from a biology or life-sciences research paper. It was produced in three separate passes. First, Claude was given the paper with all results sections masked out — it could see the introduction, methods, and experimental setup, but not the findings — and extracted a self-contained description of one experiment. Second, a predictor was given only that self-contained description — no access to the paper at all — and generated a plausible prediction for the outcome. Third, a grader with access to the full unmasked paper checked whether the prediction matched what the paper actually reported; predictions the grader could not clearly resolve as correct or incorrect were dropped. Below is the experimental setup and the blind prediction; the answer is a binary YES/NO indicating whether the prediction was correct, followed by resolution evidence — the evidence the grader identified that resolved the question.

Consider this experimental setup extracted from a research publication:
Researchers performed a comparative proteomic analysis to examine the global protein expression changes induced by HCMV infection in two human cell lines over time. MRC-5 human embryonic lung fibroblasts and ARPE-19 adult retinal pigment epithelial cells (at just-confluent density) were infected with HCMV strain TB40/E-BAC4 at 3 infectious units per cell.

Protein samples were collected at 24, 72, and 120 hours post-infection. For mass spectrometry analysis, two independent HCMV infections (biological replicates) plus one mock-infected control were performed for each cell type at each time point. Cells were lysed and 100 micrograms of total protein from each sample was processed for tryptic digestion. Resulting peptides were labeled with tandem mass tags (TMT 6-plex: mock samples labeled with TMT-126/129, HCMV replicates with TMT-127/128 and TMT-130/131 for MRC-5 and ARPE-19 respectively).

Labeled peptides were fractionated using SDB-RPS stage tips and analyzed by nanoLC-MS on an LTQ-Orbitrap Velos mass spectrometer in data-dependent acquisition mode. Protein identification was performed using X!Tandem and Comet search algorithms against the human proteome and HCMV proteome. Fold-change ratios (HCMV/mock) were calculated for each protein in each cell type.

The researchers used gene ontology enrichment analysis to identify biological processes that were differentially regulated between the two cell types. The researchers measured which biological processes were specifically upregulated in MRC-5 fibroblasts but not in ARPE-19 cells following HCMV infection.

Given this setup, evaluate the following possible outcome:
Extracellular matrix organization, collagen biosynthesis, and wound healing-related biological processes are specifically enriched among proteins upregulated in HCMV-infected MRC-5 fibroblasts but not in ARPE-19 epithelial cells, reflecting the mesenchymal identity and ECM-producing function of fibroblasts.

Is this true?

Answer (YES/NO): NO